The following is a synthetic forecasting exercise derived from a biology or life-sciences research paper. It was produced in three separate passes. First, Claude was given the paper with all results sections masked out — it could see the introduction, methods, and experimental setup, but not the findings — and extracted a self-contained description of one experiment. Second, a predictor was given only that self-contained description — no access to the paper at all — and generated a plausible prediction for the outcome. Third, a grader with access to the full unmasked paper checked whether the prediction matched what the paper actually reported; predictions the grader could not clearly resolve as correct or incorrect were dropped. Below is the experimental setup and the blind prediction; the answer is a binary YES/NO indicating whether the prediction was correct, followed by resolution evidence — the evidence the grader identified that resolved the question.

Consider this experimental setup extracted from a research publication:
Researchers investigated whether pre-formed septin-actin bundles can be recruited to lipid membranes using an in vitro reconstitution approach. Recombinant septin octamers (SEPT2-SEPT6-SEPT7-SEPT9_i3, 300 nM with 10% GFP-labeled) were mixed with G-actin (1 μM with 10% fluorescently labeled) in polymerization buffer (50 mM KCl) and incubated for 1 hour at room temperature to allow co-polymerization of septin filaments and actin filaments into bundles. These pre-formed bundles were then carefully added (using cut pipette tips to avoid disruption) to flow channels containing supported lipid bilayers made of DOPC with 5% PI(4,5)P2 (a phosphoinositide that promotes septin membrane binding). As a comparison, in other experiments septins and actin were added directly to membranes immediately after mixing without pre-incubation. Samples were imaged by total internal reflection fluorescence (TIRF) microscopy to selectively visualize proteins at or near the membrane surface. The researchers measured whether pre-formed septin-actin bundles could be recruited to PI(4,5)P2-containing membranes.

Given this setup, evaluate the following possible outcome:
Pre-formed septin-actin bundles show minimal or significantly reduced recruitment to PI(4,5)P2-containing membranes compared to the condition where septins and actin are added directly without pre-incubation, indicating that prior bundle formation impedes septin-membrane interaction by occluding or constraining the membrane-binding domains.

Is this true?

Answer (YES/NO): NO